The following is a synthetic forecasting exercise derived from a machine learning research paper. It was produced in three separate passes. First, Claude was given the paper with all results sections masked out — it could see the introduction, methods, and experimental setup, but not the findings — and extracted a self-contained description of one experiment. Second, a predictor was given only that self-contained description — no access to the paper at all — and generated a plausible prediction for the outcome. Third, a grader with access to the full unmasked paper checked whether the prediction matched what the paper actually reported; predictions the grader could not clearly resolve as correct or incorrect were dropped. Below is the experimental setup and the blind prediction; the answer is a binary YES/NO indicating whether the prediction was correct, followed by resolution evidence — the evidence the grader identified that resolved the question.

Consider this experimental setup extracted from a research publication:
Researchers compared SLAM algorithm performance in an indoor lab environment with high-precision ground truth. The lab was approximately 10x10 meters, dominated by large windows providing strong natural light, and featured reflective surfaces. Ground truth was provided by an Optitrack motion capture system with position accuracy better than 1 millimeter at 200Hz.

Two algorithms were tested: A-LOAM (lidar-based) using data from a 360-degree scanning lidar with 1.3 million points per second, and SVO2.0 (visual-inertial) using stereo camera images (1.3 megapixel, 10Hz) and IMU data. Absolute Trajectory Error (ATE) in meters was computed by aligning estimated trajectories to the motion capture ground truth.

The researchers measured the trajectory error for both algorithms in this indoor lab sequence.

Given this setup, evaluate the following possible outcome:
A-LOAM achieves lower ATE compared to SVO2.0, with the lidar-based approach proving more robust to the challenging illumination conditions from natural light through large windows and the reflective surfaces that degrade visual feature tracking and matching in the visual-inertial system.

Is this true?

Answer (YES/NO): NO